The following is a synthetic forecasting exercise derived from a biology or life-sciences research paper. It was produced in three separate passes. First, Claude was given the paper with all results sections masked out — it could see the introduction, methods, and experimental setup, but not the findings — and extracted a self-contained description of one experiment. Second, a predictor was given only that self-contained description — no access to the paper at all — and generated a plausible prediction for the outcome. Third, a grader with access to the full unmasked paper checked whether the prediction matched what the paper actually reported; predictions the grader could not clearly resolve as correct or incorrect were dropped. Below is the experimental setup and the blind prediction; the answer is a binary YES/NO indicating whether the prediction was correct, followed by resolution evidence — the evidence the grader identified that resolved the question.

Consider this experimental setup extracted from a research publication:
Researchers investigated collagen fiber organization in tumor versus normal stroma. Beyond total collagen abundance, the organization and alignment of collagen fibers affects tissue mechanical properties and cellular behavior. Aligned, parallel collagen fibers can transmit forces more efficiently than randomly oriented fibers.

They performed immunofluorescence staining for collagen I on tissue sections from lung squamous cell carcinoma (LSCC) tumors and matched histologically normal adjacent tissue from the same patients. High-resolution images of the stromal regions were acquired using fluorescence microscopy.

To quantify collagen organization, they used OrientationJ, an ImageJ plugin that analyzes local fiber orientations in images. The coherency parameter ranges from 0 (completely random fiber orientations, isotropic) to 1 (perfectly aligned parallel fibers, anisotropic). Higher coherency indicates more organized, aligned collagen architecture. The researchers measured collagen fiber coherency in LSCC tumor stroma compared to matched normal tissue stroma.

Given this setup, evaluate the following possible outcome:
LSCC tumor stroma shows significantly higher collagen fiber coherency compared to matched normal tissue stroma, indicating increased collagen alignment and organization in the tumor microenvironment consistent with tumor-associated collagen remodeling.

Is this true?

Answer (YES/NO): YES